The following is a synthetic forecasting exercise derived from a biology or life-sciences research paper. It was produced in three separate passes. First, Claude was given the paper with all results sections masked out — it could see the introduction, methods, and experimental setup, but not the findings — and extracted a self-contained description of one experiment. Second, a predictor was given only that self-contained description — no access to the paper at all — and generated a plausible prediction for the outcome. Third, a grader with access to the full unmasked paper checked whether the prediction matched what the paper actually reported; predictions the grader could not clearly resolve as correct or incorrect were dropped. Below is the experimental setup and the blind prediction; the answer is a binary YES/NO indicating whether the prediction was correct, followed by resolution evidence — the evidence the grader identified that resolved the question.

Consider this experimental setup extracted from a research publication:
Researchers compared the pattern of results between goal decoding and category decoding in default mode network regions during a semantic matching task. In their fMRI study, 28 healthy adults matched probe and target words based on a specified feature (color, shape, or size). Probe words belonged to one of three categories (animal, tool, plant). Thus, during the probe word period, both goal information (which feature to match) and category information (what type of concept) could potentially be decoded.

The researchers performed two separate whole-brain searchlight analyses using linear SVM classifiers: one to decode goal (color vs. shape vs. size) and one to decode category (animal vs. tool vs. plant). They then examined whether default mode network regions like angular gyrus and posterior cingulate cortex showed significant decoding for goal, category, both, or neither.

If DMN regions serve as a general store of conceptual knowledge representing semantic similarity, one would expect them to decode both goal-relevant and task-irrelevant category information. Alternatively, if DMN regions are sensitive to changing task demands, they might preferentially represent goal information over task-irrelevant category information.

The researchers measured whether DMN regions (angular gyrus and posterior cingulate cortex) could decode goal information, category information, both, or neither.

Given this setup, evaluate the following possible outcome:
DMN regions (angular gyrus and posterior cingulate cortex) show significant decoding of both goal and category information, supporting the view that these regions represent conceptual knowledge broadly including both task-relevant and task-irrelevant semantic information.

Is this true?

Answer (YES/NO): NO